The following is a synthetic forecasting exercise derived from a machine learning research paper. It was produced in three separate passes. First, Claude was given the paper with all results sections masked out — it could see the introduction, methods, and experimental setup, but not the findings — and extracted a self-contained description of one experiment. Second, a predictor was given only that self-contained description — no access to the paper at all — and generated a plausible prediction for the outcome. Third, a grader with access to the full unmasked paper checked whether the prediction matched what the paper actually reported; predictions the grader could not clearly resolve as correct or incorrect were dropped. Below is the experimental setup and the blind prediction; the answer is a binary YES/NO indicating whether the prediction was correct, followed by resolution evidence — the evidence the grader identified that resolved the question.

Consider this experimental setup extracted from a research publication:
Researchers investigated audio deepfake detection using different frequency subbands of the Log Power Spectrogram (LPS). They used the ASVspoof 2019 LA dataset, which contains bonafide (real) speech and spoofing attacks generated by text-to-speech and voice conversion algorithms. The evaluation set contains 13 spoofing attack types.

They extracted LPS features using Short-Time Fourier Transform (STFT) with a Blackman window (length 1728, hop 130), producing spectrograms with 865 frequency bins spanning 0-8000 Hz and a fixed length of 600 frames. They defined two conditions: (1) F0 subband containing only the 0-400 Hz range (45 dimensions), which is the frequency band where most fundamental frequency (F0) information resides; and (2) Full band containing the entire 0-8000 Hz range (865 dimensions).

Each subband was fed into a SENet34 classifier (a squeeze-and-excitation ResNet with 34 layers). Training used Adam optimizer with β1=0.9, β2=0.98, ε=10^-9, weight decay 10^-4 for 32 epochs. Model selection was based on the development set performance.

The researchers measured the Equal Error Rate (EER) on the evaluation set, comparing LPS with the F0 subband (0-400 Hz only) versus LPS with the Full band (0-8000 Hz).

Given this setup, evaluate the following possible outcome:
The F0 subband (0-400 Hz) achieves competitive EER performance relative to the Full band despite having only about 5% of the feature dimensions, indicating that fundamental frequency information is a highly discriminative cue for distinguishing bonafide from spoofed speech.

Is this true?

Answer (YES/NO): YES